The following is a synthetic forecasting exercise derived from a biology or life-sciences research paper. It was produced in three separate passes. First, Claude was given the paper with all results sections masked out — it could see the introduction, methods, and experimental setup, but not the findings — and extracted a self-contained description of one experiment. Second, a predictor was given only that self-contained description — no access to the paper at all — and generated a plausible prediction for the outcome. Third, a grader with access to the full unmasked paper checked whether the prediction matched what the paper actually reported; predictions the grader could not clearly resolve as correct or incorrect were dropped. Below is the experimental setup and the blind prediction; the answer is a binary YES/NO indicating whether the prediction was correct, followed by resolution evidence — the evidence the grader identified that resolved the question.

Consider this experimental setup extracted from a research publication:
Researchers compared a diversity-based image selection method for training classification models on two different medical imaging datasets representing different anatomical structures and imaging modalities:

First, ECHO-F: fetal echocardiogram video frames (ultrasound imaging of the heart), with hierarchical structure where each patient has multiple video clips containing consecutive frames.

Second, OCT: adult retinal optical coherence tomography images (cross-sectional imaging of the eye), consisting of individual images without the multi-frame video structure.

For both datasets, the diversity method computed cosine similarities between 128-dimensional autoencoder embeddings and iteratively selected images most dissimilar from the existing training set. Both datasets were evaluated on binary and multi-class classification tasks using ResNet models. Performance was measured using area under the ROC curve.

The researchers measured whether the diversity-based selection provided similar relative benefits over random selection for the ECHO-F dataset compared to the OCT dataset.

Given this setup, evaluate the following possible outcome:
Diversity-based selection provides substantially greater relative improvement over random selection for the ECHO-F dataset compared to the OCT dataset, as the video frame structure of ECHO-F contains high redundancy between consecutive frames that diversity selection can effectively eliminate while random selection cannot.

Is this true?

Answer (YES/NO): YES